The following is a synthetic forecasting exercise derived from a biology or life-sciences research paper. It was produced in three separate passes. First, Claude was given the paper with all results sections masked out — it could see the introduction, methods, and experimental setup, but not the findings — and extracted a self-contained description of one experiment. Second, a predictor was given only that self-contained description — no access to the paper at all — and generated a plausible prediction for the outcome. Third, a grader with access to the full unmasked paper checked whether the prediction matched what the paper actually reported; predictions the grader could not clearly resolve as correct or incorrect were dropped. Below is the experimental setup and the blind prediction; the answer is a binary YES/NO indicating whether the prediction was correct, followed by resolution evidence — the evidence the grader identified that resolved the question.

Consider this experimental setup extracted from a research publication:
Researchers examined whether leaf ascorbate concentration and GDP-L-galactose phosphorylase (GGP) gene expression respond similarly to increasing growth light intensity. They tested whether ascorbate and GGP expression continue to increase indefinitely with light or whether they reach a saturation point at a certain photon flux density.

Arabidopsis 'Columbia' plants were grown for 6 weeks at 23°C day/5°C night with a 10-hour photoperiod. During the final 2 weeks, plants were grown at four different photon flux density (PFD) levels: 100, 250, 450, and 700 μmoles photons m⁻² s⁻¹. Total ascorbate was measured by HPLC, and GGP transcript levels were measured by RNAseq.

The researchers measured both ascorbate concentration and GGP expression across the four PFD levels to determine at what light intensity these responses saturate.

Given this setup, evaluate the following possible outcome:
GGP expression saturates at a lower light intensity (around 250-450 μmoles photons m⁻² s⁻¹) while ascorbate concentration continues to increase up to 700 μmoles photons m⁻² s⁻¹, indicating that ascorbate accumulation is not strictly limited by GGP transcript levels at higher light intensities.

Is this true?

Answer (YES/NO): NO